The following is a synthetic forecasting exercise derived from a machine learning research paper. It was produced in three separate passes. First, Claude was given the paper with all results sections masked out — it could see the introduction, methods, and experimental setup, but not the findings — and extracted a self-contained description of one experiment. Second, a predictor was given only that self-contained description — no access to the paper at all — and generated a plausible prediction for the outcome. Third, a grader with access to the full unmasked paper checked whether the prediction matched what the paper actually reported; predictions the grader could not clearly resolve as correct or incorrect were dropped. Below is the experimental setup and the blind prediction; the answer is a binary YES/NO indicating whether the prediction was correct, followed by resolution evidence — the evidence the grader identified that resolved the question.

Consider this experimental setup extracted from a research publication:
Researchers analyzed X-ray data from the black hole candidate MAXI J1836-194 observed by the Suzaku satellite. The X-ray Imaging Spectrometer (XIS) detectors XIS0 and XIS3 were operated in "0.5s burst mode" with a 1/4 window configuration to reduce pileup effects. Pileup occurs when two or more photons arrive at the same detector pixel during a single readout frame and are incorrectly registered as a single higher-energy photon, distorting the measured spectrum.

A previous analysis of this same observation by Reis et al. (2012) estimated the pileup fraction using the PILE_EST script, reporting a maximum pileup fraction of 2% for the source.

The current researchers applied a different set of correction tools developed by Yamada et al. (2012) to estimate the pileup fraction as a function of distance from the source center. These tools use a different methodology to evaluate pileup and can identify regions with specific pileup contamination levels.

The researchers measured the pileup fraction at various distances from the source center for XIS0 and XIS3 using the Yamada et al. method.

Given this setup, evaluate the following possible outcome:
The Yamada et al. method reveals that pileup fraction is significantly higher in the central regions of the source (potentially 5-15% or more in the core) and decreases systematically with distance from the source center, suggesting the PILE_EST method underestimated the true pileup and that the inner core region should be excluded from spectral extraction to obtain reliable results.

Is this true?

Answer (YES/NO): YES